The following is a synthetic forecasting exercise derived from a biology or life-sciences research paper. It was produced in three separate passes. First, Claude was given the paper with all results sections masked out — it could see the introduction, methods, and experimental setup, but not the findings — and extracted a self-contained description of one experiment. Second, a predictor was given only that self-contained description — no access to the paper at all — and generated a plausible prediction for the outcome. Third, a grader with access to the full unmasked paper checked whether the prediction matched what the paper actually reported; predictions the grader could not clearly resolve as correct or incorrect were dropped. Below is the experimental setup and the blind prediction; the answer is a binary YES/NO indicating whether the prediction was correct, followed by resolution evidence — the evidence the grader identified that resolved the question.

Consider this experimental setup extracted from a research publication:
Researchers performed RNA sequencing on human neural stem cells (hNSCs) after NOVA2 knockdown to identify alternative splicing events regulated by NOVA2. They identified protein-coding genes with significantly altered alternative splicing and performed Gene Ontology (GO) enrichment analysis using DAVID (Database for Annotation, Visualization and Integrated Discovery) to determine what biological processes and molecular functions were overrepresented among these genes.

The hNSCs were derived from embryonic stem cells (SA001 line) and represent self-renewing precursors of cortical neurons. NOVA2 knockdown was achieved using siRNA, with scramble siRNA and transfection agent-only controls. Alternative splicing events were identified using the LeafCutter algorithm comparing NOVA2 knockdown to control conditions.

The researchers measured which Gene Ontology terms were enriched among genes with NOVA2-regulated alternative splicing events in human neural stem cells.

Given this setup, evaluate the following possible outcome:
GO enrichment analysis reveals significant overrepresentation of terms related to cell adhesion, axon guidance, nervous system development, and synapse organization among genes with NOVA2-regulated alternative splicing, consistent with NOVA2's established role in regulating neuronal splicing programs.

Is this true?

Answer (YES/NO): NO